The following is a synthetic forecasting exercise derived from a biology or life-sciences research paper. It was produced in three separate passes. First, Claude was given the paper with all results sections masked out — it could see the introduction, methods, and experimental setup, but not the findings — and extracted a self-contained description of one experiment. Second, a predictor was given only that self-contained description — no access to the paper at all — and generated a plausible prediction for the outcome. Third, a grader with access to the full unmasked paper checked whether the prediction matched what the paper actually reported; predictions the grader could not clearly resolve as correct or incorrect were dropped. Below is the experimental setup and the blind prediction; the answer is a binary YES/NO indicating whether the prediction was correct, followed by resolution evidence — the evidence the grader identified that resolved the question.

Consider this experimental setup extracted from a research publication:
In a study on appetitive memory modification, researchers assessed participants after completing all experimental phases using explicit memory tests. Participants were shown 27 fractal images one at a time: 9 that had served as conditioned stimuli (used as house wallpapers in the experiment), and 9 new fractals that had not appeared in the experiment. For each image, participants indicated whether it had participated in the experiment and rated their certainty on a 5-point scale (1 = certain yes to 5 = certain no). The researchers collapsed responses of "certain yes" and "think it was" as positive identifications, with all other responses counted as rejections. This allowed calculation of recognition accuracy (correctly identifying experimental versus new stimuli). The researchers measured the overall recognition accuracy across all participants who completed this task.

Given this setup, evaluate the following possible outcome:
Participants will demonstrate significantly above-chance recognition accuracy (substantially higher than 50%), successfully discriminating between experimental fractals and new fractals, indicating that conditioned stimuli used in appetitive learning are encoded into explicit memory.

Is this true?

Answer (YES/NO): YES